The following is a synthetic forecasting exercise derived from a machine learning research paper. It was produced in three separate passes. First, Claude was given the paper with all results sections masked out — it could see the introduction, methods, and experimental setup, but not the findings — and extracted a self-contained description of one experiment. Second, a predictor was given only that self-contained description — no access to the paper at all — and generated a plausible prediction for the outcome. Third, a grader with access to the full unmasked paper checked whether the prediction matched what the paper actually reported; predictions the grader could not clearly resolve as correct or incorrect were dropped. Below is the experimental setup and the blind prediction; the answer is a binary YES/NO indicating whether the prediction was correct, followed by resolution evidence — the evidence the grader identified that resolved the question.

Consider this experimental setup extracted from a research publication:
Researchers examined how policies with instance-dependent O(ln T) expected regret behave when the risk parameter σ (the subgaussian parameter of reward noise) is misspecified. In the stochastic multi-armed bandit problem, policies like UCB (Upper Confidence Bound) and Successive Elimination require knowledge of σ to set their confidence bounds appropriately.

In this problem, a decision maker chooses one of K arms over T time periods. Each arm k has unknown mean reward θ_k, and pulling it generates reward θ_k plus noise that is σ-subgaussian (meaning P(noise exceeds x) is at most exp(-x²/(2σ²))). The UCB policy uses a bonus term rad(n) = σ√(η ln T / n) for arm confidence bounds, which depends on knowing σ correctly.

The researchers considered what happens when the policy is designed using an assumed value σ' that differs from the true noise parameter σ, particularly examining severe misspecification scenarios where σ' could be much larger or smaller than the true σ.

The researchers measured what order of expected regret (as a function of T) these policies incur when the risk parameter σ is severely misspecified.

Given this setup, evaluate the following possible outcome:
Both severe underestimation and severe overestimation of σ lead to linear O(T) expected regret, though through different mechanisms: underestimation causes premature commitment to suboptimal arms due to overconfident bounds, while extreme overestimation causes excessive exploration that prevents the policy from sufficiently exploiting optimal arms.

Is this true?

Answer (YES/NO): NO